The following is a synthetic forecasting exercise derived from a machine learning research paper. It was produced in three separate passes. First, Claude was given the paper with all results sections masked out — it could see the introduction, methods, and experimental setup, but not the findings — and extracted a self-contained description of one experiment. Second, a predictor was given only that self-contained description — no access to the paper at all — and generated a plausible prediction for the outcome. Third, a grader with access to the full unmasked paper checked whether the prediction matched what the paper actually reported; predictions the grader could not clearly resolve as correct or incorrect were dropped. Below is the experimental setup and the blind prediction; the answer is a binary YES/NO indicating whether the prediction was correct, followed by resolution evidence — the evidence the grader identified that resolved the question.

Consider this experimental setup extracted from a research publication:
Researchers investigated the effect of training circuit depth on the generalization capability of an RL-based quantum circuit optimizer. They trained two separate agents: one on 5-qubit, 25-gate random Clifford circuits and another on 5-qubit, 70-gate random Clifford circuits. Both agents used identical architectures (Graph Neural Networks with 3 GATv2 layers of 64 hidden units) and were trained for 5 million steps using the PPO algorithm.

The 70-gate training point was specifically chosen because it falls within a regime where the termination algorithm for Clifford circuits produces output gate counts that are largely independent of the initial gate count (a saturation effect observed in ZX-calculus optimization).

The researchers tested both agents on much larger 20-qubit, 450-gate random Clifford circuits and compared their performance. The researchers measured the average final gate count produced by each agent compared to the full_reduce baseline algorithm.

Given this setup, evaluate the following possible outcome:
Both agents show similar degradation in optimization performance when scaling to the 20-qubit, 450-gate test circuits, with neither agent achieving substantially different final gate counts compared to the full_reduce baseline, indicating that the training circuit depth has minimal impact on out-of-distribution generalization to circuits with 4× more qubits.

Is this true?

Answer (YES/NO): NO